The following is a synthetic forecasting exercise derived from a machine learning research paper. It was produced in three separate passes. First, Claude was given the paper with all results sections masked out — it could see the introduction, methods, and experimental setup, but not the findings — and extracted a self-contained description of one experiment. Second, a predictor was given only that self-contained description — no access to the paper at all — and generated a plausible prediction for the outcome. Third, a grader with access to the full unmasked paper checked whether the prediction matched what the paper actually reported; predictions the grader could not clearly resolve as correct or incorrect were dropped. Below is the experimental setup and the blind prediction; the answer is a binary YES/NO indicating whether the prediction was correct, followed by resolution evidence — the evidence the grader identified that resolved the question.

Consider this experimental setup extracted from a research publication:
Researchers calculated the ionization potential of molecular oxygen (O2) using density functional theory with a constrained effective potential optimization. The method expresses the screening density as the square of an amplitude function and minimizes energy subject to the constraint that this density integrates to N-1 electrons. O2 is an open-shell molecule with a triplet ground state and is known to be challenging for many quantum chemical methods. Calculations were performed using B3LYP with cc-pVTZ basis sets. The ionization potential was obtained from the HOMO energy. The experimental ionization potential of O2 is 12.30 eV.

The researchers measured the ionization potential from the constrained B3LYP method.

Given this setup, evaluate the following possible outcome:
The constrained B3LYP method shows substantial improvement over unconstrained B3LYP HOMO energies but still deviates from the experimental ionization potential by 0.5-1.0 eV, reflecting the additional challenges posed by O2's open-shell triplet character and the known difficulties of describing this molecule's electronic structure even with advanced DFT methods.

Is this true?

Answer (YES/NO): NO